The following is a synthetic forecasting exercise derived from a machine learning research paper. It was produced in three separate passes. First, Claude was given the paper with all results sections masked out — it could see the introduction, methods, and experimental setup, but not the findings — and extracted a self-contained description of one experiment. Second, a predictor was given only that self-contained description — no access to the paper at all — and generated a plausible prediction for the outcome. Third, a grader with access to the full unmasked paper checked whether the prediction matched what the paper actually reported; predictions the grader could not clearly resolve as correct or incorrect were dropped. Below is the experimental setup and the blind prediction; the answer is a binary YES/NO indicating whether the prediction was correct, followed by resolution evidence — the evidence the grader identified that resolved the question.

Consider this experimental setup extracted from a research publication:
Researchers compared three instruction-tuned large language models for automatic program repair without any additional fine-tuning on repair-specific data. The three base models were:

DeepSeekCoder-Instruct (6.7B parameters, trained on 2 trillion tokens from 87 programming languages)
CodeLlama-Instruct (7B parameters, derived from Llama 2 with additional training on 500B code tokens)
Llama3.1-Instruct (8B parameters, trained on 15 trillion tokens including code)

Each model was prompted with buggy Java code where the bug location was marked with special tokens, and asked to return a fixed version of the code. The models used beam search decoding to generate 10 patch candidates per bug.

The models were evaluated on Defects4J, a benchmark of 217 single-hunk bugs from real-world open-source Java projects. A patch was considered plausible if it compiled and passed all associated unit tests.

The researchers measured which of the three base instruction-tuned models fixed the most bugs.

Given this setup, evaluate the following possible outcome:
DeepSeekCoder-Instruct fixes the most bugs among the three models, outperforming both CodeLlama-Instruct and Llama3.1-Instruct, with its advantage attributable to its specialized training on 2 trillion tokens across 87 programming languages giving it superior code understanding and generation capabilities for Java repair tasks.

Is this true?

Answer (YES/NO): NO